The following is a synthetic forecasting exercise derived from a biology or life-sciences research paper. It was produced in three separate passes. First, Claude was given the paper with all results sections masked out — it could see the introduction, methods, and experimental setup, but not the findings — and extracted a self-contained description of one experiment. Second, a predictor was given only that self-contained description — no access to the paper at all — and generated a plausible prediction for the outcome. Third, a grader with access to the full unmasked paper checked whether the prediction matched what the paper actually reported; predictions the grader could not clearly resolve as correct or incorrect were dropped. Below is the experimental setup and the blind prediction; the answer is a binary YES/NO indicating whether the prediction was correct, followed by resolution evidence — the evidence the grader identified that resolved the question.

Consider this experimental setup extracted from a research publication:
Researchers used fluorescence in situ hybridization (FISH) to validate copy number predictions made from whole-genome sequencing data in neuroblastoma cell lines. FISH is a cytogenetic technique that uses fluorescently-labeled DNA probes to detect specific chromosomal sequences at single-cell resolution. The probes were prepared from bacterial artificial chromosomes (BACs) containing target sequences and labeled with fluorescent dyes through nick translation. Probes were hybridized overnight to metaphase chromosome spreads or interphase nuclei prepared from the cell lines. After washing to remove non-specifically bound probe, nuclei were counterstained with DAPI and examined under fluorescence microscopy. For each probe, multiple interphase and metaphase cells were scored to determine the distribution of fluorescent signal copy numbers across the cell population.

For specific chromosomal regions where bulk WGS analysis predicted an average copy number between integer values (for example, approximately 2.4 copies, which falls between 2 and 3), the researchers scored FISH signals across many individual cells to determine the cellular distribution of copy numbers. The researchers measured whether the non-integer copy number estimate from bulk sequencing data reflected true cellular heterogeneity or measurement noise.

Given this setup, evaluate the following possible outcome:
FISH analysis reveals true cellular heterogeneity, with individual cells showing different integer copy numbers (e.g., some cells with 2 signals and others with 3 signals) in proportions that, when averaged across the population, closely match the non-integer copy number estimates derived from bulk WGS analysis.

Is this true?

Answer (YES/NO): YES